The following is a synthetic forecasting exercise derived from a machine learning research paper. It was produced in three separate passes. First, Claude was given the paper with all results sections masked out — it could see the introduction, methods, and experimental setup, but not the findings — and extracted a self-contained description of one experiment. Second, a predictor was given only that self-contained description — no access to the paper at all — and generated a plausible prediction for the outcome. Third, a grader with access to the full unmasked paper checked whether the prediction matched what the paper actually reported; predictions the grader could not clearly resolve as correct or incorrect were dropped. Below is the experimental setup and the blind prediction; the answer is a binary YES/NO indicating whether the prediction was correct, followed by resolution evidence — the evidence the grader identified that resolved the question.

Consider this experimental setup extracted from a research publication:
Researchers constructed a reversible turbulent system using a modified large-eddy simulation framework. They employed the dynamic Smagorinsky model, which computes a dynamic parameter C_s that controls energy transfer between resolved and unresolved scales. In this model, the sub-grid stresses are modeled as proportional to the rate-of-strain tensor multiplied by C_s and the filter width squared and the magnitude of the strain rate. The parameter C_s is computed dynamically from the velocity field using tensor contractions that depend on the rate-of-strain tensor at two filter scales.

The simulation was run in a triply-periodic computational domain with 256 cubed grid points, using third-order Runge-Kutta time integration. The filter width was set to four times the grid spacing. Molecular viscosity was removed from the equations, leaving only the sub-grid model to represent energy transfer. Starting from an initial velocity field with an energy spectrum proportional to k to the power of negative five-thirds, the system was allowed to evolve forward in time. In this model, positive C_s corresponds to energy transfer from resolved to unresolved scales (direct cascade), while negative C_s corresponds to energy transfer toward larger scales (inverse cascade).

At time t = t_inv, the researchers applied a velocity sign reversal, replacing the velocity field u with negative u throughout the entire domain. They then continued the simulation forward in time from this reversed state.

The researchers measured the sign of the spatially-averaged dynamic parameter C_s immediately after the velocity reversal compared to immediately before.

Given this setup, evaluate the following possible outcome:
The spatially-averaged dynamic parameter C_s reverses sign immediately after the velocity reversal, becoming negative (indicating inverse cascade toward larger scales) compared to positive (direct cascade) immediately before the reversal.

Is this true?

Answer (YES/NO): YES